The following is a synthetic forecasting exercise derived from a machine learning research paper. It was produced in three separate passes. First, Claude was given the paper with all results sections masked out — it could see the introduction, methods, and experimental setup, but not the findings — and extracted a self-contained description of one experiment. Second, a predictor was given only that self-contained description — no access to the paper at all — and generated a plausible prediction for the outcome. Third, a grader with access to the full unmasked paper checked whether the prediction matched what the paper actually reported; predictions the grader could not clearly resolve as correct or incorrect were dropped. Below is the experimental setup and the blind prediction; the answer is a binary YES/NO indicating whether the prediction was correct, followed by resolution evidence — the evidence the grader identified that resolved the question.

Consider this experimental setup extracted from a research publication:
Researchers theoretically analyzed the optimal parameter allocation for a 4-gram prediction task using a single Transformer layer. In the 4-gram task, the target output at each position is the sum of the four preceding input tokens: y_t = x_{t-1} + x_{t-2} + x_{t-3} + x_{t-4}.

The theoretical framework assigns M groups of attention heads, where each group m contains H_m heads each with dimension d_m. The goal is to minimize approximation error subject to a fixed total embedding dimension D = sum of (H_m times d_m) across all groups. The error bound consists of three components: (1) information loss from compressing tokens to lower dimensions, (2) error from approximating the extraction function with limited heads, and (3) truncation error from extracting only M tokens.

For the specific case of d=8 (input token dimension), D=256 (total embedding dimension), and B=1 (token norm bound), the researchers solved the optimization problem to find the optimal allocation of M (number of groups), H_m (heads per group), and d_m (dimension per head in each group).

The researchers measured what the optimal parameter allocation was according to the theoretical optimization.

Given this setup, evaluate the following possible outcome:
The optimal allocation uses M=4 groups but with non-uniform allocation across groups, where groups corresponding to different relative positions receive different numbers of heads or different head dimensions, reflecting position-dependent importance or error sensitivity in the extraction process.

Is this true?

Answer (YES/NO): NO